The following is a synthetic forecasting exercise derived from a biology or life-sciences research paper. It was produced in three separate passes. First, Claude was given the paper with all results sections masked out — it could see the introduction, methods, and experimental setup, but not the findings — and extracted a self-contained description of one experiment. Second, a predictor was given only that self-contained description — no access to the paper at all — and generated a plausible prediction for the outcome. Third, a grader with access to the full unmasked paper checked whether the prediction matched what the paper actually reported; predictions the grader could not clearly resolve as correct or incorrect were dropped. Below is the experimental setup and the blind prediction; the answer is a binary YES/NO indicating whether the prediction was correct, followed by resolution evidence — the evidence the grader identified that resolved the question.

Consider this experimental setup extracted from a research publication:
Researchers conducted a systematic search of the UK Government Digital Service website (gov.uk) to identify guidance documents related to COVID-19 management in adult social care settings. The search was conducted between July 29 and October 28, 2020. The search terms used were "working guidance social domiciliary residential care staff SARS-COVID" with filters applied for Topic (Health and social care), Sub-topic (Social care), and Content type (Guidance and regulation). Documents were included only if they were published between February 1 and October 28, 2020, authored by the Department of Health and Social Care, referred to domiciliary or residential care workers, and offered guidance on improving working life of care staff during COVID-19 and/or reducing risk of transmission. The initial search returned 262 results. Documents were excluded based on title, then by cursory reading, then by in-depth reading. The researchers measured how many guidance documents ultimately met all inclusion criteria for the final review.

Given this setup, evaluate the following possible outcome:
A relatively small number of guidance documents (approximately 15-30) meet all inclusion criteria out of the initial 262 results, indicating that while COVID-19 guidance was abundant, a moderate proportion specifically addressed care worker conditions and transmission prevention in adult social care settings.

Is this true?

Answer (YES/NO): YES